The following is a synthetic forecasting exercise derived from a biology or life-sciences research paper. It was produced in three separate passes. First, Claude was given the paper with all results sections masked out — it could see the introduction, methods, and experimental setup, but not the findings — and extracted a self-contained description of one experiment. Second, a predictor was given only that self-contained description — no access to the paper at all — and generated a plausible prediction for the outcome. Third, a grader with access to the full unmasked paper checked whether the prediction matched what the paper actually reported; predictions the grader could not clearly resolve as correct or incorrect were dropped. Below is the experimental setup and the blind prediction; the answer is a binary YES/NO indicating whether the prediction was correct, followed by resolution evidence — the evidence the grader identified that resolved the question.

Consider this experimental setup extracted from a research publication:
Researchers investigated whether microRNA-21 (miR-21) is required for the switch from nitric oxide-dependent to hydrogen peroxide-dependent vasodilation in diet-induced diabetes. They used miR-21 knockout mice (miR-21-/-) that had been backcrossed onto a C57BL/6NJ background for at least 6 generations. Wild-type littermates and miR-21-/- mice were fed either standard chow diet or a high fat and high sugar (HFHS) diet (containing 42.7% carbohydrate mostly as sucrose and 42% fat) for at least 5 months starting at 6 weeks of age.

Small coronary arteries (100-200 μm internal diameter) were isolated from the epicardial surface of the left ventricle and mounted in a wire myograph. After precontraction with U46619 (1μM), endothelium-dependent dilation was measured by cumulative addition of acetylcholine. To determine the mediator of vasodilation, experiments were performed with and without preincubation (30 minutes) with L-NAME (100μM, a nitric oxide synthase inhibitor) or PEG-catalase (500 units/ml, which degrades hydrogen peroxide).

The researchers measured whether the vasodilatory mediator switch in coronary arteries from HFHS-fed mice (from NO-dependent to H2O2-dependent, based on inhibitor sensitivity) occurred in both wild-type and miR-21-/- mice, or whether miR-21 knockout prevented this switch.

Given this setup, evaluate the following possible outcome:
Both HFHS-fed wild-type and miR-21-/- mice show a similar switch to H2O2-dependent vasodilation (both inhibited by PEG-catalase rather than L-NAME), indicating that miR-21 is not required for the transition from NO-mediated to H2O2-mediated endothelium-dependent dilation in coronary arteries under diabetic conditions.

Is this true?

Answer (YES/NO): NO